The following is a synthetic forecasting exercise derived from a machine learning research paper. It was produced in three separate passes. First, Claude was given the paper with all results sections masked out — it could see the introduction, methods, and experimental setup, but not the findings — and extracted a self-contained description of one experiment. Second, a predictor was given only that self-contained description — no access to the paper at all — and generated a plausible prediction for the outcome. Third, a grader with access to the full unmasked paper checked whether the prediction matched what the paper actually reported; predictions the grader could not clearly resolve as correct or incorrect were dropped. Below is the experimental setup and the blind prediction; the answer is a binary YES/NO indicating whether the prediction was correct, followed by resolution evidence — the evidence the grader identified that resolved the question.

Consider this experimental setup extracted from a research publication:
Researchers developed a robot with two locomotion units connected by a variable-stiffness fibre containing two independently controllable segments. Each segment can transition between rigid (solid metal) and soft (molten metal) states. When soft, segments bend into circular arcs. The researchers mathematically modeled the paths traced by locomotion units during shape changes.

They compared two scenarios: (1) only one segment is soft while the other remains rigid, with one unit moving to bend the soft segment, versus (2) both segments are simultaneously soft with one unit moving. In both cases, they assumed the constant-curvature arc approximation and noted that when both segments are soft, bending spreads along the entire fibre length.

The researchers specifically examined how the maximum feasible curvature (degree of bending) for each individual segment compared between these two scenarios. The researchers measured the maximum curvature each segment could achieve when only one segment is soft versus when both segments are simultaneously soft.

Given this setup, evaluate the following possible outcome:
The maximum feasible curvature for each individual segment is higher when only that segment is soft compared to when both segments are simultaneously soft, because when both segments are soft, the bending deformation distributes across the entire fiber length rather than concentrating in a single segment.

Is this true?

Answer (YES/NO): YES